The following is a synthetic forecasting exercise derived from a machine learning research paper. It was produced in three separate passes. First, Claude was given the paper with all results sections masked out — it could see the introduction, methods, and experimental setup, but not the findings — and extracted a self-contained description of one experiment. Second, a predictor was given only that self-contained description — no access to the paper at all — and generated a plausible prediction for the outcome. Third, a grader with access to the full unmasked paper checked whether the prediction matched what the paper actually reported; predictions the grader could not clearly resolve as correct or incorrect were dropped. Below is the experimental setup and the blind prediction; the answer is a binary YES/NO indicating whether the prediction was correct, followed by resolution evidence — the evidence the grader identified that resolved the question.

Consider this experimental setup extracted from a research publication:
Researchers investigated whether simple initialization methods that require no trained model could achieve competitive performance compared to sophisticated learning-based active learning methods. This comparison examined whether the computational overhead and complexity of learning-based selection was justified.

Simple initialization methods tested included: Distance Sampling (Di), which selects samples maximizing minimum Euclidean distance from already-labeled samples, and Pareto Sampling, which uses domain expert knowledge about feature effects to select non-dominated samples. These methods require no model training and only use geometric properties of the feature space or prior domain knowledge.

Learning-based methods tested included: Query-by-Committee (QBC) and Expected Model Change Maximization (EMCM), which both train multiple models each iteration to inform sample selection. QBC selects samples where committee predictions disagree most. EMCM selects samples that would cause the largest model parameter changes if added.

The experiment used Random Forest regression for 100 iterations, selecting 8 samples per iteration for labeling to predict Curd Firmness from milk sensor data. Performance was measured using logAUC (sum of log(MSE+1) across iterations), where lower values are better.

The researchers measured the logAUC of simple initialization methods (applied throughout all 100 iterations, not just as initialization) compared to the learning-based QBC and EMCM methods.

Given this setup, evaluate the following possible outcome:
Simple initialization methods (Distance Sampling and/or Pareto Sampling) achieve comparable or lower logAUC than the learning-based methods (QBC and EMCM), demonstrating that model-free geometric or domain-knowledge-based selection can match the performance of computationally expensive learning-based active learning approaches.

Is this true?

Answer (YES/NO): NO